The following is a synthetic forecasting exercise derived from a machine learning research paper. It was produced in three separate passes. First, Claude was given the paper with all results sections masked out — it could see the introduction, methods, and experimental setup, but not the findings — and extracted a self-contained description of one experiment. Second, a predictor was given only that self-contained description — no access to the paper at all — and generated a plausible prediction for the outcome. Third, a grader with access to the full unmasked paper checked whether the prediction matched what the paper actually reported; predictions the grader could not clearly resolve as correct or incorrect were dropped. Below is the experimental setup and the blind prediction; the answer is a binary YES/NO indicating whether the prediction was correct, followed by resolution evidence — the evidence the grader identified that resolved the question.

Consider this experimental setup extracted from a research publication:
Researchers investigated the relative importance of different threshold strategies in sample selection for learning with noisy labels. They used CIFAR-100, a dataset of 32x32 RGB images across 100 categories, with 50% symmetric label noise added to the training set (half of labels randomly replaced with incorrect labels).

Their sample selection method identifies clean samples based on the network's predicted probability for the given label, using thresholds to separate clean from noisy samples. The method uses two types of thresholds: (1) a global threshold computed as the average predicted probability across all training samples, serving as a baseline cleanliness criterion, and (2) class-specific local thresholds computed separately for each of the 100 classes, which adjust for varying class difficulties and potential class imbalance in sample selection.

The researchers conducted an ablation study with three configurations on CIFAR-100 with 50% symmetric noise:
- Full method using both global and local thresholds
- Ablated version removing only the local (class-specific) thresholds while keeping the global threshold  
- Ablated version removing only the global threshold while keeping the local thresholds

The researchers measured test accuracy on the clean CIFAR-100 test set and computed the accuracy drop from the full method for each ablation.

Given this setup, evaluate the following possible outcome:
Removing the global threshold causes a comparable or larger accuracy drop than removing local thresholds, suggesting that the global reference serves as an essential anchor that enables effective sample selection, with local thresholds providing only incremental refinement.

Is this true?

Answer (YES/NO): NO